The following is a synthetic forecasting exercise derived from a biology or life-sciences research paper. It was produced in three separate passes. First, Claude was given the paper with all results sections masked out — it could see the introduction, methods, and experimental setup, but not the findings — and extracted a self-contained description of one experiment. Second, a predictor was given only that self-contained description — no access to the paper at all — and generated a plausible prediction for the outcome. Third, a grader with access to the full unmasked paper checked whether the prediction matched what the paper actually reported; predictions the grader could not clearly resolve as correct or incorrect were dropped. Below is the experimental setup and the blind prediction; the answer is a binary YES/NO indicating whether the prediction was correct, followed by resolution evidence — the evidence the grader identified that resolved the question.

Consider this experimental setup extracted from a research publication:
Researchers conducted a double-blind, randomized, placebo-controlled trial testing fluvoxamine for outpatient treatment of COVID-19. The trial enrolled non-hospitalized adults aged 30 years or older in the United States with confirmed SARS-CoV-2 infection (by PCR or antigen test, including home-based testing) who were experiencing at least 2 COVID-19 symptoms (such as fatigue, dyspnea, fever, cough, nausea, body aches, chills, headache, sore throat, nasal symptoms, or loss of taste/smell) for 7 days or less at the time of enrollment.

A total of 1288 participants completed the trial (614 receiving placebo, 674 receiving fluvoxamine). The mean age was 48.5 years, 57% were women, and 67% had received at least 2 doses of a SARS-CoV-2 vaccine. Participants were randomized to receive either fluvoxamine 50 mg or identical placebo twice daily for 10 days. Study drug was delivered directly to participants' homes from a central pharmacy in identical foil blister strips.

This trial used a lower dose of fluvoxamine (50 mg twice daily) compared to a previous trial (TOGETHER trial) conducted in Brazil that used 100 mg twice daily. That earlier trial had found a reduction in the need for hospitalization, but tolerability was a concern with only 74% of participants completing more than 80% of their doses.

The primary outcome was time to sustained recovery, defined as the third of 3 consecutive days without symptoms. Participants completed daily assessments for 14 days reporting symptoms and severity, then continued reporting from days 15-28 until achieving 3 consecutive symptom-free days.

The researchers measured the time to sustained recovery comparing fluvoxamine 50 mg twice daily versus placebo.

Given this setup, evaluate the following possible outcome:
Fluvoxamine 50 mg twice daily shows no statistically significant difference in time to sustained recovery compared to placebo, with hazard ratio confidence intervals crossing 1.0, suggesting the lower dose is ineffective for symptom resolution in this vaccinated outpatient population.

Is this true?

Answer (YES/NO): YES